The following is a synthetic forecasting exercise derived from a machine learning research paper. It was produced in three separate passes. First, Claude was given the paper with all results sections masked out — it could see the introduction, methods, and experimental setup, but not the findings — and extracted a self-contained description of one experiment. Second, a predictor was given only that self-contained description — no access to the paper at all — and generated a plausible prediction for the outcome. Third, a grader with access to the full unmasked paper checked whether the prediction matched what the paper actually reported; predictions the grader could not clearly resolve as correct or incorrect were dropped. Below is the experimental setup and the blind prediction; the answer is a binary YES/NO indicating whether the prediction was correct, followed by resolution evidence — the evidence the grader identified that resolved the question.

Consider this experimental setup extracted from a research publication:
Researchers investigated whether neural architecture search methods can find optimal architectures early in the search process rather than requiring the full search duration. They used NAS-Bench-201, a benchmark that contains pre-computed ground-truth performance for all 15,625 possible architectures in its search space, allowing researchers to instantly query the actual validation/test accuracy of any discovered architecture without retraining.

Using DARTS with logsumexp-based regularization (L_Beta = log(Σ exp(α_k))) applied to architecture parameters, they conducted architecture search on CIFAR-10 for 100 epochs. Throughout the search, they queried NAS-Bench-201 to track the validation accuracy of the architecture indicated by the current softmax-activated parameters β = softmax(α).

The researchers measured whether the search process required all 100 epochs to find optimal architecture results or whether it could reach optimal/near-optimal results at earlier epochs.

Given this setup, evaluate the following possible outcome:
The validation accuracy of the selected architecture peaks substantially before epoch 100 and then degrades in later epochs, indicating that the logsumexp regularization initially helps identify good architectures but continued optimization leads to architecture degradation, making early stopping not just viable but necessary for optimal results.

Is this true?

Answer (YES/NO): NO